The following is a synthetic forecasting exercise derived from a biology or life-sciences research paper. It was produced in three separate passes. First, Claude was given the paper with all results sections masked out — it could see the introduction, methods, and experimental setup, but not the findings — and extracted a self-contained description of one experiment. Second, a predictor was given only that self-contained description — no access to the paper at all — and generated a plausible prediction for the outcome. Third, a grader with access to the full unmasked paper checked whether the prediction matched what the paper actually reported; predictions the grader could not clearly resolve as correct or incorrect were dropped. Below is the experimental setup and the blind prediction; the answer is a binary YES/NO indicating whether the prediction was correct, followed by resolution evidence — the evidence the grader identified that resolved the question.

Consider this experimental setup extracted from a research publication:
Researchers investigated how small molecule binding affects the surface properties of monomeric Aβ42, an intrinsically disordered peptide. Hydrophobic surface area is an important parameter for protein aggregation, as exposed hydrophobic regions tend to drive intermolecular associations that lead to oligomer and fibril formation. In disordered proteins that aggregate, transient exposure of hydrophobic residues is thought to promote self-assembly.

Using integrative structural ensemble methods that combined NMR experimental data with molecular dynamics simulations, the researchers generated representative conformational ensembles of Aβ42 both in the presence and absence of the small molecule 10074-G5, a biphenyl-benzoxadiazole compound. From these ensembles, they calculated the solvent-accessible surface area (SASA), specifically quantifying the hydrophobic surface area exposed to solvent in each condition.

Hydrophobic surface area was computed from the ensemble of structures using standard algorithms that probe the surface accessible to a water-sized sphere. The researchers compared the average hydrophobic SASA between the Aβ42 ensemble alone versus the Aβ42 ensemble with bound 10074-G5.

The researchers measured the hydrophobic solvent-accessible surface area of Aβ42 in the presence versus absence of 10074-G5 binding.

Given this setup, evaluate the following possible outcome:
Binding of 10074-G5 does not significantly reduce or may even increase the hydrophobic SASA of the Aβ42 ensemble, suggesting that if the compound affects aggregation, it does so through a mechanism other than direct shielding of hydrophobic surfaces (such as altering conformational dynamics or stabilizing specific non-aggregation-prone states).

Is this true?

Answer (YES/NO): NO